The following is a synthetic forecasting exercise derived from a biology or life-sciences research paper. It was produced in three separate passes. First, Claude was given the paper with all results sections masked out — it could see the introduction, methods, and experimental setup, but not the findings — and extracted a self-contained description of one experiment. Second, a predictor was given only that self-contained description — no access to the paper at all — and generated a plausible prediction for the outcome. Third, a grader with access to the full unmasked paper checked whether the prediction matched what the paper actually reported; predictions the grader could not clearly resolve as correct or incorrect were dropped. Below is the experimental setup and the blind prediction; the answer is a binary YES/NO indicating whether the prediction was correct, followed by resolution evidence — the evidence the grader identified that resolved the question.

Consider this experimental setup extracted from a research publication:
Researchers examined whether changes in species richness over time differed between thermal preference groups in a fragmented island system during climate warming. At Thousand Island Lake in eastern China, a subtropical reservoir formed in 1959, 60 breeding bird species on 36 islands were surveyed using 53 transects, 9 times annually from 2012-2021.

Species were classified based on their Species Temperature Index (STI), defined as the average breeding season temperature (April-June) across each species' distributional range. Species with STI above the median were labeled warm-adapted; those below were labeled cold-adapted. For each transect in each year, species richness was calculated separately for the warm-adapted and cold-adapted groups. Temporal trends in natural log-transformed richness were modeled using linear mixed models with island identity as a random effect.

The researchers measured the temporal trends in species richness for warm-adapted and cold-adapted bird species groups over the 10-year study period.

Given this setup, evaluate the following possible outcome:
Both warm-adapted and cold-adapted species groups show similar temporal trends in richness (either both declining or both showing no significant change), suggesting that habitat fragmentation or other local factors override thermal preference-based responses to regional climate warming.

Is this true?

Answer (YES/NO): NO